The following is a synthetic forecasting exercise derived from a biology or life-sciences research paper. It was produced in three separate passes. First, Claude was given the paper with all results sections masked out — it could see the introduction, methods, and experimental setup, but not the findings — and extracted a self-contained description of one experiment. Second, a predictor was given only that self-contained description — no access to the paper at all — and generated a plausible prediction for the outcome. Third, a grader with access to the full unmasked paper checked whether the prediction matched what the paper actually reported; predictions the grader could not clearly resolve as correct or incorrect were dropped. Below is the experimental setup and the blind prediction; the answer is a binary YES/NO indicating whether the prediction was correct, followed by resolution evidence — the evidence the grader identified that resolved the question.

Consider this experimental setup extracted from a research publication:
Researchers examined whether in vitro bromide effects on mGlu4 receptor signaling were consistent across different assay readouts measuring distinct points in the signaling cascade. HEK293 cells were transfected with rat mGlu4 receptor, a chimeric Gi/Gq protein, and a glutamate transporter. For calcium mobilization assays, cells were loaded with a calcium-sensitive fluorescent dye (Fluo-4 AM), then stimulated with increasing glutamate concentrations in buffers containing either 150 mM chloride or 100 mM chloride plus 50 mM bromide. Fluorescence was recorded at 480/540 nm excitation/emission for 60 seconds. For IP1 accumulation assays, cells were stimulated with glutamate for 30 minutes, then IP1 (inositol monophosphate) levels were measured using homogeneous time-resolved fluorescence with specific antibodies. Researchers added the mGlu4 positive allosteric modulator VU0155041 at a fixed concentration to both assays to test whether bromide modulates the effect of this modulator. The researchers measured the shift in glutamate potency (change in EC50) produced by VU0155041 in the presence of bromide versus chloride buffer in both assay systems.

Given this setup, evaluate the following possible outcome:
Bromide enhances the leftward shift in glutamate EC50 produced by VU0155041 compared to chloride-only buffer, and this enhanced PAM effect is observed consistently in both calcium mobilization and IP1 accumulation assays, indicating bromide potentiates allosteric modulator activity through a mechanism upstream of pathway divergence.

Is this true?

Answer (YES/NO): NO